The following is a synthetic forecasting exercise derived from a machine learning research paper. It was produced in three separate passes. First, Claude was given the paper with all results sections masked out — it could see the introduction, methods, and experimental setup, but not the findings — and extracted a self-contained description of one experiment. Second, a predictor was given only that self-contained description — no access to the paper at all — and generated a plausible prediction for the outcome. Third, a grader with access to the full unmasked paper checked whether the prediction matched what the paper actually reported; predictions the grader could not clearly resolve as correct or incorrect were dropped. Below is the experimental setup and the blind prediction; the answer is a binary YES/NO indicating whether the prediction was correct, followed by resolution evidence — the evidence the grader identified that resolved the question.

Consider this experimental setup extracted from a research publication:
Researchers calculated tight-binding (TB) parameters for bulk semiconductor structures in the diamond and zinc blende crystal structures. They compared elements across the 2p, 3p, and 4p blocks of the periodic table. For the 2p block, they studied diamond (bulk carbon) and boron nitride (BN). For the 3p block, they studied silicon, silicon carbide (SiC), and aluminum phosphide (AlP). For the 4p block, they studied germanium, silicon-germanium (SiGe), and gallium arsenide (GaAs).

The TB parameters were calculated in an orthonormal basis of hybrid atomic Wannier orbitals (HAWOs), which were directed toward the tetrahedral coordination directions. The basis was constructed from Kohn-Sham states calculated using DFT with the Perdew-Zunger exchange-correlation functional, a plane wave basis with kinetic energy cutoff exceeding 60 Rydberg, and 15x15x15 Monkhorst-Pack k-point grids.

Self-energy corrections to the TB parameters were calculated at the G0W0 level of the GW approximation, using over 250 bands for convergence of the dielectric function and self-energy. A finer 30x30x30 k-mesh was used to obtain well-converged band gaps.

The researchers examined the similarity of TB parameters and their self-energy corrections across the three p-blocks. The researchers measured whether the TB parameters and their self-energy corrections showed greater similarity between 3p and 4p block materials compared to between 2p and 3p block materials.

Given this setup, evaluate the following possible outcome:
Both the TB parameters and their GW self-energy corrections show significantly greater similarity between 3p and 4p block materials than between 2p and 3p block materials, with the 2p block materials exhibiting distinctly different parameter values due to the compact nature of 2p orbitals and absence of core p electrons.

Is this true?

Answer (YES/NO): YES